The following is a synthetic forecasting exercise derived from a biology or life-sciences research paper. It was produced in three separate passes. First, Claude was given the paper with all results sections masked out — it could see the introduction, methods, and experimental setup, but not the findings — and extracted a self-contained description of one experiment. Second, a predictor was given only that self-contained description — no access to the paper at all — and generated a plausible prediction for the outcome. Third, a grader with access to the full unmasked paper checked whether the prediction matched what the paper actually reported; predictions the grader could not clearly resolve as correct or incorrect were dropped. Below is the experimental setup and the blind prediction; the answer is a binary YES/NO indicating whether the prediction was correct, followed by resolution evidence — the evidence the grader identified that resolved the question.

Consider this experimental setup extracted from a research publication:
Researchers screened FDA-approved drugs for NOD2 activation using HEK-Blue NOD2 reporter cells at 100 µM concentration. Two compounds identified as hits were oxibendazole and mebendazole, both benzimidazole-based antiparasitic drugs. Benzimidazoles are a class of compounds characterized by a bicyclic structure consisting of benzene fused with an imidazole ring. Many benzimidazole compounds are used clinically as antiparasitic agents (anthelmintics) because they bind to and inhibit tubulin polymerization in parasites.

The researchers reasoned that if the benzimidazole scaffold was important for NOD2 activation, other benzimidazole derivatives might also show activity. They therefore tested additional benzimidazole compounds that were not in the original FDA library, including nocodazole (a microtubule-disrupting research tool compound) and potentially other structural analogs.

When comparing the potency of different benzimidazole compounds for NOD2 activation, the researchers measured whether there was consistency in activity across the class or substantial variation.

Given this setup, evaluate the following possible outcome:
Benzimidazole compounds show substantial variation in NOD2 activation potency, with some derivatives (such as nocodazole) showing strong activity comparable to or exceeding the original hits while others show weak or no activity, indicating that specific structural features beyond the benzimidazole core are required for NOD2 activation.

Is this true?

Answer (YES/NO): YES